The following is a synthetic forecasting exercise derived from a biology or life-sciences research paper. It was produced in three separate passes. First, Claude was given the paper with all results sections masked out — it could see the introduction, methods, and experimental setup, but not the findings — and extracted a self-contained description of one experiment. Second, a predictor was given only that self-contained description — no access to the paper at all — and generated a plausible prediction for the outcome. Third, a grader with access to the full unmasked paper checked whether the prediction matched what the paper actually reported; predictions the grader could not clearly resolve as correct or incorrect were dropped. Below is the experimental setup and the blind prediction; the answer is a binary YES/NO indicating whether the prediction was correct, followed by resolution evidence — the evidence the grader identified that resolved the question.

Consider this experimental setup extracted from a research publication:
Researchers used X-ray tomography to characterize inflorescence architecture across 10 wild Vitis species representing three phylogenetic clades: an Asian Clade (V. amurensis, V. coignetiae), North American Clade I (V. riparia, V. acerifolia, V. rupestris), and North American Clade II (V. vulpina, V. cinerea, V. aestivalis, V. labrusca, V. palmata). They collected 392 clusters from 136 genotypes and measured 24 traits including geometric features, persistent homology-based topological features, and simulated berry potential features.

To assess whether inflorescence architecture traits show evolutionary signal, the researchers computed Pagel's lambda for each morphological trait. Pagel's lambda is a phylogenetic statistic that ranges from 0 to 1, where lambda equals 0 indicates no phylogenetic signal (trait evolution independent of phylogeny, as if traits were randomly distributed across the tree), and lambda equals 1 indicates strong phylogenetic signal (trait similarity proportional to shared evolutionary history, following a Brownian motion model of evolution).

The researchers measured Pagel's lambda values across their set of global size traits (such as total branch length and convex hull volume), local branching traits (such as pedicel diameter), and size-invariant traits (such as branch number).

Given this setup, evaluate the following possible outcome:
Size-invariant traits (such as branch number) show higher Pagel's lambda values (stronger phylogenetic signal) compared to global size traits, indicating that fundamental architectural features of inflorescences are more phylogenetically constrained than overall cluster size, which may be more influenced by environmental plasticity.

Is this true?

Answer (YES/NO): NO